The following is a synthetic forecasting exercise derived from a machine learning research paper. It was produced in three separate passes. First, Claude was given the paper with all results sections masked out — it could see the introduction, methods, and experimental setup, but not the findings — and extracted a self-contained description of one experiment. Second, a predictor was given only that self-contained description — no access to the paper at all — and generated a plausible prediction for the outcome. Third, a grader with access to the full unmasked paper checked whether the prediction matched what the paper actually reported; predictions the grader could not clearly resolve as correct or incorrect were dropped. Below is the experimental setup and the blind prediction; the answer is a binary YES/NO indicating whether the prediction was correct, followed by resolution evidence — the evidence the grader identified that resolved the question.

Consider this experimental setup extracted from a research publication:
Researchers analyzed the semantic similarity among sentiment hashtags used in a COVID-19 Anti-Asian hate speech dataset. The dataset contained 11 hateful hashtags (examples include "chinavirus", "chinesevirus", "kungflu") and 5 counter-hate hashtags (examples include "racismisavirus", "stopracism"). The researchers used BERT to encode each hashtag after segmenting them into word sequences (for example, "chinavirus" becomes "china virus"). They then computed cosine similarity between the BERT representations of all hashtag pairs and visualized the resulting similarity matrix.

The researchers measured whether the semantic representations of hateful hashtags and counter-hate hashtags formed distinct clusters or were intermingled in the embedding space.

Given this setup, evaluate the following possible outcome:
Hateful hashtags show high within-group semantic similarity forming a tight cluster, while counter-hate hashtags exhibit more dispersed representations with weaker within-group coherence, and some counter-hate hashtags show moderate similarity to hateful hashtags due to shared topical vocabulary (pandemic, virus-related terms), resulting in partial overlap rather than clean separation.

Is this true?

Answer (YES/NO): NO